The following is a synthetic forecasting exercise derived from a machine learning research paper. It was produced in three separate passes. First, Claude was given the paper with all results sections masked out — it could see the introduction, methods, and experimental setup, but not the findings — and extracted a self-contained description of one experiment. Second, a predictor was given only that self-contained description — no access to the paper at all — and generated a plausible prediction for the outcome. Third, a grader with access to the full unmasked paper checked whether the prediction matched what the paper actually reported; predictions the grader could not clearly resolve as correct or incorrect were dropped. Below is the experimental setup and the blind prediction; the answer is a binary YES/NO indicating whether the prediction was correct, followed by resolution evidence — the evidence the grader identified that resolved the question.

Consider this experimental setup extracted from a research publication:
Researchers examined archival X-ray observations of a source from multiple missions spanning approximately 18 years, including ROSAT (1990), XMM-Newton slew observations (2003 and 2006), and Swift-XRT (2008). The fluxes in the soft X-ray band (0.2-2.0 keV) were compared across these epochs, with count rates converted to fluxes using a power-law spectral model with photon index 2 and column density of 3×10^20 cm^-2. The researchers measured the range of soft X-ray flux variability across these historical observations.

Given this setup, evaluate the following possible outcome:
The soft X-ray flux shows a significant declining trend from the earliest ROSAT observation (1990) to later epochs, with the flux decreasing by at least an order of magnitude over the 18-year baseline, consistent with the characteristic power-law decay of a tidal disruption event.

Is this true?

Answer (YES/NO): NO